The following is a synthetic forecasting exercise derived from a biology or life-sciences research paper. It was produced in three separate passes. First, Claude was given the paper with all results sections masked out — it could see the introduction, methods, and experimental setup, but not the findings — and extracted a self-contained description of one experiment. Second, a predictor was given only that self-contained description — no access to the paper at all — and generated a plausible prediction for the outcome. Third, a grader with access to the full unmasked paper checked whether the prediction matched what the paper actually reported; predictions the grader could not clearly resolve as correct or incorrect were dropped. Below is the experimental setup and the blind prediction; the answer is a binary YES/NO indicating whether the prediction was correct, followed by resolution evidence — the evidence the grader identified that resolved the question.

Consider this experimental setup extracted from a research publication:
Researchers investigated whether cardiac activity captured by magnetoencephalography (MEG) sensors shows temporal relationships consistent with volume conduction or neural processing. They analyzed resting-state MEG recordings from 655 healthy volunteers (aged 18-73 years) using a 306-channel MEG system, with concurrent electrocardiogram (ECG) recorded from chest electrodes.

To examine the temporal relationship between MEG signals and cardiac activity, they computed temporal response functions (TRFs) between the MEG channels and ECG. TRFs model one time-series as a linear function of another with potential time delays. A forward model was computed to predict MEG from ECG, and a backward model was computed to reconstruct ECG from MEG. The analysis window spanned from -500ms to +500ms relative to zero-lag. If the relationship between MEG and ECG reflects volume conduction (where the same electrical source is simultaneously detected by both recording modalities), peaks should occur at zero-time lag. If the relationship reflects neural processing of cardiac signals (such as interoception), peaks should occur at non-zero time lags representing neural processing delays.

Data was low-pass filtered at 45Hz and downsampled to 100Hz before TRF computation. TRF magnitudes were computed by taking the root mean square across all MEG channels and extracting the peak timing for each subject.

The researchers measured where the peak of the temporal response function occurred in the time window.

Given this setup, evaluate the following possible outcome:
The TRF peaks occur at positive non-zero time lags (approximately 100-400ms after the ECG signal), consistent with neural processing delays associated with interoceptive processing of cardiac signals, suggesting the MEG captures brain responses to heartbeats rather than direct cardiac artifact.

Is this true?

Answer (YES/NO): NO